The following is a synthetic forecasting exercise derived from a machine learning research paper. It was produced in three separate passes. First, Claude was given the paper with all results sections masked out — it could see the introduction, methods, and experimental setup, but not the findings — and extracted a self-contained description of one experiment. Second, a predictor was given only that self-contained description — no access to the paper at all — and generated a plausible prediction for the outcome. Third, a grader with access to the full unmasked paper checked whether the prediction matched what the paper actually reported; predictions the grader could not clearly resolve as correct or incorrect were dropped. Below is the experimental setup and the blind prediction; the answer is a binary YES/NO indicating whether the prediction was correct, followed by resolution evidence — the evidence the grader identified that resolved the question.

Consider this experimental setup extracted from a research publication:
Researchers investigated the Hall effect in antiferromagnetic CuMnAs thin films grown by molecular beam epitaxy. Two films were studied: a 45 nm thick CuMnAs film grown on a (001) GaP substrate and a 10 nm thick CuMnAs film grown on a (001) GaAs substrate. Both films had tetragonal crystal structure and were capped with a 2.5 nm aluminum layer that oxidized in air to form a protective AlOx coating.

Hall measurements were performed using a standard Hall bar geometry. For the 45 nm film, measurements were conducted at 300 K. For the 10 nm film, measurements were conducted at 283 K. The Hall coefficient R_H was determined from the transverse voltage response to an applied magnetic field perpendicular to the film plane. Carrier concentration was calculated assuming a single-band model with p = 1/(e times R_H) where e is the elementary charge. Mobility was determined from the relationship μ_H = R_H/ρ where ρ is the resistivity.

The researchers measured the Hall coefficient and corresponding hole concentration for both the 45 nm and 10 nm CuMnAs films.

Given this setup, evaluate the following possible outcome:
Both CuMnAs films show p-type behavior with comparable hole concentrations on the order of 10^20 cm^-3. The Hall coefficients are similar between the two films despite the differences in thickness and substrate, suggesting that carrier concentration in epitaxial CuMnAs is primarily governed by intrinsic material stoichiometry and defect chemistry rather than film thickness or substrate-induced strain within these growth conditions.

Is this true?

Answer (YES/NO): NO